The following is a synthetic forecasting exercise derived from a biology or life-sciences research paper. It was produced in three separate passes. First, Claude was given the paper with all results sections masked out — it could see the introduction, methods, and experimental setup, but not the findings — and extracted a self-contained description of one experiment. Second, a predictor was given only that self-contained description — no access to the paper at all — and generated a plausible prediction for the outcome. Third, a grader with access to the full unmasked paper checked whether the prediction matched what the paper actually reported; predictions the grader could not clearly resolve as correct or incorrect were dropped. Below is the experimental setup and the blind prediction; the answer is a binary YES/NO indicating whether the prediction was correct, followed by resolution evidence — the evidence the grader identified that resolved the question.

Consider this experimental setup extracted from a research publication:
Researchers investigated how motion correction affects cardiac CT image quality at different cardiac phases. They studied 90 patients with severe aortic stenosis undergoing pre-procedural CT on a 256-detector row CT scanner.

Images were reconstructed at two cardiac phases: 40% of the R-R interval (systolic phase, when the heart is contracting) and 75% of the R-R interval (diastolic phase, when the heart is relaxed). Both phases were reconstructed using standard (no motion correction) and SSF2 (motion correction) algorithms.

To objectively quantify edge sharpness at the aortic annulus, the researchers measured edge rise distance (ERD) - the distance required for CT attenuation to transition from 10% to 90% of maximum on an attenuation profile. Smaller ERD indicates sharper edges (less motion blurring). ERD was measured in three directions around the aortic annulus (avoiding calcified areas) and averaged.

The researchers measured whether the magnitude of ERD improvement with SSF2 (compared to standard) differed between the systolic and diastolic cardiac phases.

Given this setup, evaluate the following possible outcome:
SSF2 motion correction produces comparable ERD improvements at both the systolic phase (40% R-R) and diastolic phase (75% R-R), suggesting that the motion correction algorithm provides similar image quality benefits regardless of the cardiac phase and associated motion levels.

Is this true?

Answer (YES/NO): NO